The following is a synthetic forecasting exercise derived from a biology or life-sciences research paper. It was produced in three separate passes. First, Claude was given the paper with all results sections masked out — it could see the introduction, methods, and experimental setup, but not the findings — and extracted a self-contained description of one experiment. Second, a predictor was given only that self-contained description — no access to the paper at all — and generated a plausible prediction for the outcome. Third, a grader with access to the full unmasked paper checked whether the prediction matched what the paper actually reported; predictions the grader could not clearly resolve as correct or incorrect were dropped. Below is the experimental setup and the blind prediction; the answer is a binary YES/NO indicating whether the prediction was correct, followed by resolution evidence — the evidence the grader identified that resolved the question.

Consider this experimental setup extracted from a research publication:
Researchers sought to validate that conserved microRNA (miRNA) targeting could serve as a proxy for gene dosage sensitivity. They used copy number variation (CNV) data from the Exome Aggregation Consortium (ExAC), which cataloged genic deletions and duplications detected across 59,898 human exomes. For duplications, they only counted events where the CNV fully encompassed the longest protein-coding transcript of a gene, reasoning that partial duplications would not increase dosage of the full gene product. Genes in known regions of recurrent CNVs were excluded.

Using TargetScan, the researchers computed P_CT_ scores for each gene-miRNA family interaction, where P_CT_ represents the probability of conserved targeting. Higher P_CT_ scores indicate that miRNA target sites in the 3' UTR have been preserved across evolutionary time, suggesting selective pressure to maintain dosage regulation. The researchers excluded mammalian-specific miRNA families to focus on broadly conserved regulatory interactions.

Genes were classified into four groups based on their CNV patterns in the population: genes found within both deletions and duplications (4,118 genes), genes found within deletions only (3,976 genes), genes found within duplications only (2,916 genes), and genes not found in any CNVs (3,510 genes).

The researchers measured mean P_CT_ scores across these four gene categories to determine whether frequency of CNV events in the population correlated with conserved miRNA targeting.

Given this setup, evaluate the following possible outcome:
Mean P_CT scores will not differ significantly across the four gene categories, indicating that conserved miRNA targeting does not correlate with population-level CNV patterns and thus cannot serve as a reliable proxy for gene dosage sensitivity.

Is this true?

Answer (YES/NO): NO